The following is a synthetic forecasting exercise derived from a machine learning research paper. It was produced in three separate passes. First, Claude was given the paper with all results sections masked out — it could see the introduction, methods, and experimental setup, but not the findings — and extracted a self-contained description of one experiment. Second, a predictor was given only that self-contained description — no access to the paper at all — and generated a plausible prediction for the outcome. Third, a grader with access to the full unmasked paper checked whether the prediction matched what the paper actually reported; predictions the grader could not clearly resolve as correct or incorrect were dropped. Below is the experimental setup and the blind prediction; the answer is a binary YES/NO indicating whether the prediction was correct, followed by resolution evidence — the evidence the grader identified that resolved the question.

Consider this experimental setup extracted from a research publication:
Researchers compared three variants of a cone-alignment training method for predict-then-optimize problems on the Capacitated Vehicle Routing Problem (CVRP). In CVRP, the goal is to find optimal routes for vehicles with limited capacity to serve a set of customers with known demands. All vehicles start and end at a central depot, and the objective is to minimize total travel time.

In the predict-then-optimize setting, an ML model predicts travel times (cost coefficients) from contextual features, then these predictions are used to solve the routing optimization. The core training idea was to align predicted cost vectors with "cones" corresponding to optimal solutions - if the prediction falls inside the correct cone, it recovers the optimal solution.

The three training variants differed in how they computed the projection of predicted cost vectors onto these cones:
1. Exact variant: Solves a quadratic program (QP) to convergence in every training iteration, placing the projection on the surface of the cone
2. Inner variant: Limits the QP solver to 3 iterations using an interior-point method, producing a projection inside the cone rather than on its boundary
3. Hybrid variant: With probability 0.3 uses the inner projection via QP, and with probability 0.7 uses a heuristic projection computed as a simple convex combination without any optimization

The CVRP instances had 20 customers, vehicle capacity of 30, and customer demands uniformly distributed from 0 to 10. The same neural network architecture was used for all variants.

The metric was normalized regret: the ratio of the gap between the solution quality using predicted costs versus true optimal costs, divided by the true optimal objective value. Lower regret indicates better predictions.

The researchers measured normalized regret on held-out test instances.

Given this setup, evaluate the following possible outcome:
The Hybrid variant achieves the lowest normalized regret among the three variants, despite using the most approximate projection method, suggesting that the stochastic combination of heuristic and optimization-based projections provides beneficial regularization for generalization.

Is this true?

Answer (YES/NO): NO